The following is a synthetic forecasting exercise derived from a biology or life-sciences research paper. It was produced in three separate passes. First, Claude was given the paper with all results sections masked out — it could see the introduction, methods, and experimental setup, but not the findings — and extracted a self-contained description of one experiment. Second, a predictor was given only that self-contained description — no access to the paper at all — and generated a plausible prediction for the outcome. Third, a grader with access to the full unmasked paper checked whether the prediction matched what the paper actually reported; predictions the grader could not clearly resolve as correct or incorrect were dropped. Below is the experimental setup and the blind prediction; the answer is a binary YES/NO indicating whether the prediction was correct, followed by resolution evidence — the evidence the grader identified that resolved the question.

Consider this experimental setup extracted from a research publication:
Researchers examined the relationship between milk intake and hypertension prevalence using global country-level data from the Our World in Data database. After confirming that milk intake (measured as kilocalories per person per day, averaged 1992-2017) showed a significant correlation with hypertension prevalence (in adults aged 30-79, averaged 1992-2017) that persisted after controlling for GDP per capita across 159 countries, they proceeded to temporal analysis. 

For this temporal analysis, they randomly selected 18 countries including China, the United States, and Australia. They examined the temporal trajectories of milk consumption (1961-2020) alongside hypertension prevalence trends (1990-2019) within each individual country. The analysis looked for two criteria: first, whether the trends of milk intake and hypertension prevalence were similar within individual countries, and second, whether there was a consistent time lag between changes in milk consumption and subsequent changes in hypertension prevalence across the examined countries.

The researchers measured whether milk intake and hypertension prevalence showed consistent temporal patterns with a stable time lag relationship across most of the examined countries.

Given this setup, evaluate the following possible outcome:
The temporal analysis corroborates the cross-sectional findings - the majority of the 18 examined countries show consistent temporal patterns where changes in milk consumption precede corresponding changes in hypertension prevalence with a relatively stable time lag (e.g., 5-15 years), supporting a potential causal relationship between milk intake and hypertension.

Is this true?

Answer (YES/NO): NO